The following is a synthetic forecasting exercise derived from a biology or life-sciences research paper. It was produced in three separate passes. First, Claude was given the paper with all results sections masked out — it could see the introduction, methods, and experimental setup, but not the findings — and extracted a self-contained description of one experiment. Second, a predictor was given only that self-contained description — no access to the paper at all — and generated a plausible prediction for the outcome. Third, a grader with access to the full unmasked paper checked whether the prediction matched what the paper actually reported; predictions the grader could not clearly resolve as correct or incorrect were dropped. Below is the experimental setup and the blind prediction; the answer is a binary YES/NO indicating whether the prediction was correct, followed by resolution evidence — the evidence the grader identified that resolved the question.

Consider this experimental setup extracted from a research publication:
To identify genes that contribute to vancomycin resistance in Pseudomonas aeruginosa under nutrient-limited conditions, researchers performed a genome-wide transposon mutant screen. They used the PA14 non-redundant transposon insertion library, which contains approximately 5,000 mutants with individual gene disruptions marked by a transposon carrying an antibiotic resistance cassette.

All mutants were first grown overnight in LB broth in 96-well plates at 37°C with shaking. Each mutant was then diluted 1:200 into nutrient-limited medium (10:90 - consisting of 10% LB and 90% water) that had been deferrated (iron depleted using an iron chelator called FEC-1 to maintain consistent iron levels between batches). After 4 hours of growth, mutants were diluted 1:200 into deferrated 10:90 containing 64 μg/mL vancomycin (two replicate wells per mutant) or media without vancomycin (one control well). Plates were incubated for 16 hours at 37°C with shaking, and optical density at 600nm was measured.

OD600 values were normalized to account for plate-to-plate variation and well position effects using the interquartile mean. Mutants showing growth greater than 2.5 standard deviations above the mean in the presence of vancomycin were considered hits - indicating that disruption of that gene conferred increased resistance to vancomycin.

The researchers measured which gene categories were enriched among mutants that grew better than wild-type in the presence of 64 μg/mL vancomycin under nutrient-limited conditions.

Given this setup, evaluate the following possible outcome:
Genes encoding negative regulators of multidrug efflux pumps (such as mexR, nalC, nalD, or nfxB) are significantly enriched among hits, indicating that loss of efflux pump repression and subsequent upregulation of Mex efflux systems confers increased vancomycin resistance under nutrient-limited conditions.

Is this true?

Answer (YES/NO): NO